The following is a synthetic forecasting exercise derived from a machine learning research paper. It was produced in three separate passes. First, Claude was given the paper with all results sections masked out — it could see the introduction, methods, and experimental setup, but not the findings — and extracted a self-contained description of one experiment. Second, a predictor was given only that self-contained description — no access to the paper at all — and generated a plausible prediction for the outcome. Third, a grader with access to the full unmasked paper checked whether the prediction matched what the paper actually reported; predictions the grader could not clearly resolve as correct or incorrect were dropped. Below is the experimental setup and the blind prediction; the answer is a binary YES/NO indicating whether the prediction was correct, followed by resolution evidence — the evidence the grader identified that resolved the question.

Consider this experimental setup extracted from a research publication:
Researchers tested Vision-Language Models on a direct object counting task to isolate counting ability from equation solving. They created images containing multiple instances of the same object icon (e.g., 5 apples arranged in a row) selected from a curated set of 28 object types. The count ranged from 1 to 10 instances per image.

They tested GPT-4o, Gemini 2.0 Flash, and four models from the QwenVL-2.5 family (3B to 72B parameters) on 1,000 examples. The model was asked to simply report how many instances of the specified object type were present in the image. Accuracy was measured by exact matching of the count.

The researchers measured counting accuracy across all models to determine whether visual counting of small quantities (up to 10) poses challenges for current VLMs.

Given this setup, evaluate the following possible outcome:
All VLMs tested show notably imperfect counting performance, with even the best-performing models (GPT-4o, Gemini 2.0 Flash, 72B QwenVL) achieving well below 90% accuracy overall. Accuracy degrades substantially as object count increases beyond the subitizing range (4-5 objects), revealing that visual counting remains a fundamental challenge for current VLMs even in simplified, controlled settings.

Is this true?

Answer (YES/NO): YES